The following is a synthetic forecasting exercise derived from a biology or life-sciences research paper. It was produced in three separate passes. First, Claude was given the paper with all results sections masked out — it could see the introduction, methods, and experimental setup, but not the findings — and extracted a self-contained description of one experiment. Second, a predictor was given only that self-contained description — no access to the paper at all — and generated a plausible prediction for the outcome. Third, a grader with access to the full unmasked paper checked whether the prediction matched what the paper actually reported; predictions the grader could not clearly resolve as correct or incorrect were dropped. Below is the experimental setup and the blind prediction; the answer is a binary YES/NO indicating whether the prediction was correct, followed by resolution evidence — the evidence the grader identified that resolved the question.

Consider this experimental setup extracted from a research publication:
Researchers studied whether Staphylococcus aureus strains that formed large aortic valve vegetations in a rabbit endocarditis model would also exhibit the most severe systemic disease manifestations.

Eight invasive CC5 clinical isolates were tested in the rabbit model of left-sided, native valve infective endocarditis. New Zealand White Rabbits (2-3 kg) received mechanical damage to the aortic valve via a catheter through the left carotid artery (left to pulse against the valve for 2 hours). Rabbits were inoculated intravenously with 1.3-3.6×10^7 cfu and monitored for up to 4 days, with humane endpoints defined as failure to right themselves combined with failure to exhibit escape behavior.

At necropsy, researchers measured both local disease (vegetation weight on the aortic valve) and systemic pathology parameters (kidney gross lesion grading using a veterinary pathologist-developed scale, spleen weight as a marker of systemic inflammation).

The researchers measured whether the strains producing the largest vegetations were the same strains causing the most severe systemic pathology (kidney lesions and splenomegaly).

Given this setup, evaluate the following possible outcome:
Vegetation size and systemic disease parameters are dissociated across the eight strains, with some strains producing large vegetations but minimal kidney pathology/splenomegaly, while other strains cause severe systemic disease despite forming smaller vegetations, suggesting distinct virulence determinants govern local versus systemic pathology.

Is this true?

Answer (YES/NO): YES